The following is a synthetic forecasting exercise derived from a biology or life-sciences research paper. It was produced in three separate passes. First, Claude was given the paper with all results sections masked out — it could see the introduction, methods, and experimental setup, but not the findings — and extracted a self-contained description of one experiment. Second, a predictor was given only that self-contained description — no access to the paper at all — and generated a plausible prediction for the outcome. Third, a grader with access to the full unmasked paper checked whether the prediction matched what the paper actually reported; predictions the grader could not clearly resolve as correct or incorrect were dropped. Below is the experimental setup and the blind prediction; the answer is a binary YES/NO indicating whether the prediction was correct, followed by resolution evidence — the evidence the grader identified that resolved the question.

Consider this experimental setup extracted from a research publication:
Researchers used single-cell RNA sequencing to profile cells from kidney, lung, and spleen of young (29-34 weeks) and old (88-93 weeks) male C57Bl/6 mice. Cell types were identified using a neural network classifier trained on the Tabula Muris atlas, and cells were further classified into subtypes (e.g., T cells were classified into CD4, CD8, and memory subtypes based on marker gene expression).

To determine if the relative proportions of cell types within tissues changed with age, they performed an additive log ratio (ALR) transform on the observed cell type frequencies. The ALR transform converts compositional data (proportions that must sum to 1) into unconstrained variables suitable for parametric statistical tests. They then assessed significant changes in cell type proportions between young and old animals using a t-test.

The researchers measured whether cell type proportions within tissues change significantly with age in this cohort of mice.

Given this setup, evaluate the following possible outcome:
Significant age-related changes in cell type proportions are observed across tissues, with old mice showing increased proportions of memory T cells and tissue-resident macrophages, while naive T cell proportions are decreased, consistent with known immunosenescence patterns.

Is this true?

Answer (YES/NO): NO